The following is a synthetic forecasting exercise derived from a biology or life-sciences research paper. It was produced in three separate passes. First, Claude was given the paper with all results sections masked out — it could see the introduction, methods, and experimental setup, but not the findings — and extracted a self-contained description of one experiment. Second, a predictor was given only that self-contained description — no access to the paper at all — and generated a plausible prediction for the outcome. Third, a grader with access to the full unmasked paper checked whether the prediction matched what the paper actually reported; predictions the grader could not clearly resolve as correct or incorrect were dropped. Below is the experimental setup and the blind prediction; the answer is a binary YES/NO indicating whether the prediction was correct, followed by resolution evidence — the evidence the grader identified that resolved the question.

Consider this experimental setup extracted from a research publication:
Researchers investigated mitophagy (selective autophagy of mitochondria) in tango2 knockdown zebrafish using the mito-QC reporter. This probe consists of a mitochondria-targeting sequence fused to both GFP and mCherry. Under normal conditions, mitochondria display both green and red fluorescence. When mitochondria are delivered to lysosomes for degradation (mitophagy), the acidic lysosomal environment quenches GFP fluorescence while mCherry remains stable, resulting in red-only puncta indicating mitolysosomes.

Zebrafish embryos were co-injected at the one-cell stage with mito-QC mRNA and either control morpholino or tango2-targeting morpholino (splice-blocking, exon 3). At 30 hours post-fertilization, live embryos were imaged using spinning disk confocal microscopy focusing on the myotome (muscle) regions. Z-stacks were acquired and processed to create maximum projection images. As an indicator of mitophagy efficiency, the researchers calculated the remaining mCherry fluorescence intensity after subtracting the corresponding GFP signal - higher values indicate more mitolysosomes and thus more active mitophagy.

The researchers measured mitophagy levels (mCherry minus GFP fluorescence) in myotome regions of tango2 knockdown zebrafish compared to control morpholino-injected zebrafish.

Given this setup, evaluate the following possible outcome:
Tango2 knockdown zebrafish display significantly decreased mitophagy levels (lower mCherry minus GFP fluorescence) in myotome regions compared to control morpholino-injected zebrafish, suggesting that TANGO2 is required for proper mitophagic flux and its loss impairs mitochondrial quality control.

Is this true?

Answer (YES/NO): YES